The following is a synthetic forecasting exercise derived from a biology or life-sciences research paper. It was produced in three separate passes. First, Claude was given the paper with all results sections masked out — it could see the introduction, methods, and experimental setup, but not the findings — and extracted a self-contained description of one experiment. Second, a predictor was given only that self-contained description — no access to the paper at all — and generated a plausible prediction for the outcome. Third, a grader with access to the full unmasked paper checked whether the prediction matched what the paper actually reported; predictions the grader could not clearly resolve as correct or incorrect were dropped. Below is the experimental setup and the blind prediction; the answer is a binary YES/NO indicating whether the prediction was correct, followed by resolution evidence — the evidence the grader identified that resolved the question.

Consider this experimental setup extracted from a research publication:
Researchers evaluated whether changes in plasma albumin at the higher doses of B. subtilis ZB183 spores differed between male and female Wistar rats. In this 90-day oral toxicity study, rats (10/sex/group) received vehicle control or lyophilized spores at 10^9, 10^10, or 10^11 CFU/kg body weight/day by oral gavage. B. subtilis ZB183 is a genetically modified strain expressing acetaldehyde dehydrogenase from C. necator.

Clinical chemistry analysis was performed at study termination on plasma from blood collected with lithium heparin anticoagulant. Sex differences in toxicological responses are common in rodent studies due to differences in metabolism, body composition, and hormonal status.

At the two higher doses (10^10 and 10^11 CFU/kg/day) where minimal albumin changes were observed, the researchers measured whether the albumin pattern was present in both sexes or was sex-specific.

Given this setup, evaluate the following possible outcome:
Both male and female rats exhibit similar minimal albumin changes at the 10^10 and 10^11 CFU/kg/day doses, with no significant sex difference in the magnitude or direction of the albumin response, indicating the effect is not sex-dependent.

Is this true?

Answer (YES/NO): YES